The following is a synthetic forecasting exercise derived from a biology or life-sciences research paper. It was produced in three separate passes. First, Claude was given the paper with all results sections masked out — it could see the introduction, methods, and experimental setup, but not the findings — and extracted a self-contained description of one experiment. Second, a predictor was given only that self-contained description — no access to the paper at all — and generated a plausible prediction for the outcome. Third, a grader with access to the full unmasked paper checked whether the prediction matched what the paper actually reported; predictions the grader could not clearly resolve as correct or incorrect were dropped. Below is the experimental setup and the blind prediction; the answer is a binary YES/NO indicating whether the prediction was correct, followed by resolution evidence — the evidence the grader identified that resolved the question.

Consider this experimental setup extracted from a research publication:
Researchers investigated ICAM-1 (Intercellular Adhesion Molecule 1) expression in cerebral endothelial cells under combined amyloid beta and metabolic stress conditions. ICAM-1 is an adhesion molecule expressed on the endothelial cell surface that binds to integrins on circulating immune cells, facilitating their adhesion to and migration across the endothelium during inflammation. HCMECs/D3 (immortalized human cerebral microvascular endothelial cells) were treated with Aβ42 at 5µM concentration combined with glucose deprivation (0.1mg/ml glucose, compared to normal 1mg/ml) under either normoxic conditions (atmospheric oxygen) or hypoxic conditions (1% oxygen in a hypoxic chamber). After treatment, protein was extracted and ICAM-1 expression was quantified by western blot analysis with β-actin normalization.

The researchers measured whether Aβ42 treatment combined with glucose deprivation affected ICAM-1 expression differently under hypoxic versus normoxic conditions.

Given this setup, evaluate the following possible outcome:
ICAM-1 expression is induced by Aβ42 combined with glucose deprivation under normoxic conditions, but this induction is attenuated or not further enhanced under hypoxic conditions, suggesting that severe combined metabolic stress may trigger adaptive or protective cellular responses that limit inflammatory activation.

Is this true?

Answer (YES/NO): NO